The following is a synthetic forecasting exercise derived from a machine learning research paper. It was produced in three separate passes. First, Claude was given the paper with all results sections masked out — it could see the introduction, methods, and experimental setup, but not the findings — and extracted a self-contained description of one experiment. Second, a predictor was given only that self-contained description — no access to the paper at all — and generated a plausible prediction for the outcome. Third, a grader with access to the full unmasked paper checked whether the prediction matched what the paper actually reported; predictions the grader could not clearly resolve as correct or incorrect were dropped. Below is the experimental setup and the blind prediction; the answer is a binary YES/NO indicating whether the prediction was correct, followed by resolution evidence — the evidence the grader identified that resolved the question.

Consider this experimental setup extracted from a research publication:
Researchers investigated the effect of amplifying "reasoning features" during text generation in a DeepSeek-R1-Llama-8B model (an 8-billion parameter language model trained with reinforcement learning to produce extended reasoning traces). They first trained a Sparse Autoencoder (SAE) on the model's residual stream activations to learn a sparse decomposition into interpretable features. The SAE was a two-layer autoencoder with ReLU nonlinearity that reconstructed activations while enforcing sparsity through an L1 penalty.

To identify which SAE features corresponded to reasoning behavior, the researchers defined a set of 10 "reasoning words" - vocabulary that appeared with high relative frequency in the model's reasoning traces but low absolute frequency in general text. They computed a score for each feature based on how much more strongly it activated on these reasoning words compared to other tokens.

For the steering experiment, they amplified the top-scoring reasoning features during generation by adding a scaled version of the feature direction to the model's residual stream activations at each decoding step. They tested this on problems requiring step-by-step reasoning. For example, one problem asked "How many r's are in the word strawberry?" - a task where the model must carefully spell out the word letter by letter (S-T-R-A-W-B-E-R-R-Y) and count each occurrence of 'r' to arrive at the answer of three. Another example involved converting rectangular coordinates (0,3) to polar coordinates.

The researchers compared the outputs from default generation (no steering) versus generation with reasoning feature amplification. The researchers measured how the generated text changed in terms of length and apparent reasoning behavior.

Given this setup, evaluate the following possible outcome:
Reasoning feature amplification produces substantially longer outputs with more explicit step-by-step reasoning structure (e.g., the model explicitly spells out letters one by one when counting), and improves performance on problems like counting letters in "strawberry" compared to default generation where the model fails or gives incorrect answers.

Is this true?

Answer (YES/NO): NO